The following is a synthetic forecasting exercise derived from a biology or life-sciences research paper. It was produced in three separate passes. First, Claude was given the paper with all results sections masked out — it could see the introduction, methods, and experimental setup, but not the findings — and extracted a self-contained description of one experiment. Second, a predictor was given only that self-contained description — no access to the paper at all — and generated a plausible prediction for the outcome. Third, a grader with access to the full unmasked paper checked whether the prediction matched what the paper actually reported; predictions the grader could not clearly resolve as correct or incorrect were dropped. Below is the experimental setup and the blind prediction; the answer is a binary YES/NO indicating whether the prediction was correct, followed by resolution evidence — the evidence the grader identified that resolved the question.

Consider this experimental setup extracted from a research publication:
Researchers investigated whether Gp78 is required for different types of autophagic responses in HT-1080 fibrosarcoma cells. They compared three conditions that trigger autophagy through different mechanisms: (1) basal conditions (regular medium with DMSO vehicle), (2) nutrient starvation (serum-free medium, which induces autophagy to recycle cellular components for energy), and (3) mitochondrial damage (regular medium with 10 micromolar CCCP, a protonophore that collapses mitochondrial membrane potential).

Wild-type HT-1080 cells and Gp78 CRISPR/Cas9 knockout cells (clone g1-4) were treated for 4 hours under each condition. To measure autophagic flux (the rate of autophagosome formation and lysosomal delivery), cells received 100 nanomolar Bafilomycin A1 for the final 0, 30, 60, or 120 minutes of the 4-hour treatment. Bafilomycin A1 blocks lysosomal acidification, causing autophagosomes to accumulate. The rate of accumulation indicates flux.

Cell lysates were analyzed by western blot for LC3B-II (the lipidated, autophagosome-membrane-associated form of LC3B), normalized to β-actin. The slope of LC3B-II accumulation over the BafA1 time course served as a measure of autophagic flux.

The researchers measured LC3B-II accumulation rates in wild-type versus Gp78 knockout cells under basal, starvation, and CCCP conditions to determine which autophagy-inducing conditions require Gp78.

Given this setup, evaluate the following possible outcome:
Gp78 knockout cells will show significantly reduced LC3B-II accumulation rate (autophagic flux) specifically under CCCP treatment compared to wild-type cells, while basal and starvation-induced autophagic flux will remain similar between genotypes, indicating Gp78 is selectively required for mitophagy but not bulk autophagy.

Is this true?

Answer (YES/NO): YES